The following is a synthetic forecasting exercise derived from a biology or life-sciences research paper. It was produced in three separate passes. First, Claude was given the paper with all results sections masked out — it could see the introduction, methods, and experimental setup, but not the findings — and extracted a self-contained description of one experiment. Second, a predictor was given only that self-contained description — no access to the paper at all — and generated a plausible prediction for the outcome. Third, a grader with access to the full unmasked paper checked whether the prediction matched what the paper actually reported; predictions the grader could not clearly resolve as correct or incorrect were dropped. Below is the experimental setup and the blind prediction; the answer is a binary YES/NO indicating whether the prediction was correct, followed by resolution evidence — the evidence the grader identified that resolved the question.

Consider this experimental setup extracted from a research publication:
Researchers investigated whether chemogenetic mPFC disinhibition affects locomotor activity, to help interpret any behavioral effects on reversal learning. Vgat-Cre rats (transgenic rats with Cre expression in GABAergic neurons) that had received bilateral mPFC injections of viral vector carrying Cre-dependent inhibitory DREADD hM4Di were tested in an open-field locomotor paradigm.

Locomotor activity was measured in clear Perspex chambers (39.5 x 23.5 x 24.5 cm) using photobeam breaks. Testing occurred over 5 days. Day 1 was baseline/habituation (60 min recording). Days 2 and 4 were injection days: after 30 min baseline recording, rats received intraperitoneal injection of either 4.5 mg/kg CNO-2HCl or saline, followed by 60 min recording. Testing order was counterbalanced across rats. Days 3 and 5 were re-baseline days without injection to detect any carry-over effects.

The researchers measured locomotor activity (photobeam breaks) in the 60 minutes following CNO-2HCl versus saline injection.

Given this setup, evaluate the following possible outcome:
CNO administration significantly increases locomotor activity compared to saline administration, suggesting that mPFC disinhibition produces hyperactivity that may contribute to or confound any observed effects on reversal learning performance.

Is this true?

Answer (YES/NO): YES